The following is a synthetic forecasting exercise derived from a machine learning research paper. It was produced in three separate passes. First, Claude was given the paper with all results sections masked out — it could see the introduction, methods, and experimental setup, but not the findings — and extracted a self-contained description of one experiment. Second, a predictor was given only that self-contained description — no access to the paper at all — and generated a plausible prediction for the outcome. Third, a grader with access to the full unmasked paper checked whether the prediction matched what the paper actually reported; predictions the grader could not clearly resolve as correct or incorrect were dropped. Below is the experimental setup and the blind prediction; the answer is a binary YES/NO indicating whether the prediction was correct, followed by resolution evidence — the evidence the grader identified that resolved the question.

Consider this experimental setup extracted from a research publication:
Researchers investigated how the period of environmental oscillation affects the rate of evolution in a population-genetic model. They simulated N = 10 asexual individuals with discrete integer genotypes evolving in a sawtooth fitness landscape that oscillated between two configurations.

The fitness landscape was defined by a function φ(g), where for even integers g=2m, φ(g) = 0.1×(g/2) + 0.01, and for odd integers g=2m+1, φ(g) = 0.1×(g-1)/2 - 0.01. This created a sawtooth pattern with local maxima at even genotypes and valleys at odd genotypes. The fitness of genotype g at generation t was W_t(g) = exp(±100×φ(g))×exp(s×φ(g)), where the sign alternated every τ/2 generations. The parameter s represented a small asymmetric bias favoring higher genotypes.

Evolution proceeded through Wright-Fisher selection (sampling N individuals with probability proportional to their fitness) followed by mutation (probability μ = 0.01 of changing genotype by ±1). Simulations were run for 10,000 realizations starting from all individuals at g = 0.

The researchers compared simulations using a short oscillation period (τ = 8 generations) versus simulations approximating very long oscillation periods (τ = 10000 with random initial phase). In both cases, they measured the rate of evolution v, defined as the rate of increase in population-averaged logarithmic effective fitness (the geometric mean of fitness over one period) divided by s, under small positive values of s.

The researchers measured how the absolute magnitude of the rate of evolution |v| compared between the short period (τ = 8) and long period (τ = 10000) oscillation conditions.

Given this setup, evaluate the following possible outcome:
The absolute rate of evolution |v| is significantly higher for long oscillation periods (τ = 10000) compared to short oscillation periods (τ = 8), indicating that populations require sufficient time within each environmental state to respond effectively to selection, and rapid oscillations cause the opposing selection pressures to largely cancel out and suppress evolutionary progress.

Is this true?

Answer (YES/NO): NO